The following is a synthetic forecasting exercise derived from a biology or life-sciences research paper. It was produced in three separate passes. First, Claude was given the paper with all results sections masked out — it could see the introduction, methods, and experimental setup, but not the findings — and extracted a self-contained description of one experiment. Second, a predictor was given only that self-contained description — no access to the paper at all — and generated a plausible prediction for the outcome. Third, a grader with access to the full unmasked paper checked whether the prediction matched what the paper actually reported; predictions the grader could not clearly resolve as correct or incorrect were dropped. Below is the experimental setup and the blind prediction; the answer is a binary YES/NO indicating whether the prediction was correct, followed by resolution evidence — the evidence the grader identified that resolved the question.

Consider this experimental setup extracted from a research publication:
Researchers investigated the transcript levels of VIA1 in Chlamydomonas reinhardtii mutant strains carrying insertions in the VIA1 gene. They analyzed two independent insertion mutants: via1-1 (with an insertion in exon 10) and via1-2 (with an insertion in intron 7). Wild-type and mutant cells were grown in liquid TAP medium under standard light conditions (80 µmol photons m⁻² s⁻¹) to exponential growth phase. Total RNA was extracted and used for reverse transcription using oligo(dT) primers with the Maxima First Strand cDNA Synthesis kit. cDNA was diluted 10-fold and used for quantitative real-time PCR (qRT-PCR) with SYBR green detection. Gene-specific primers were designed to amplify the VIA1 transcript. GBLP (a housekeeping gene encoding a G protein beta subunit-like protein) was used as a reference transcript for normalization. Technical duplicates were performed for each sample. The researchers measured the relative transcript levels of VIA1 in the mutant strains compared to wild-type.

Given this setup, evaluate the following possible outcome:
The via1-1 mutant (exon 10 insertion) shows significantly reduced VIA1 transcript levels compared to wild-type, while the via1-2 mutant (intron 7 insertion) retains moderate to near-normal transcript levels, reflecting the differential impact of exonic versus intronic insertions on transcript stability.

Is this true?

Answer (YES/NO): NO